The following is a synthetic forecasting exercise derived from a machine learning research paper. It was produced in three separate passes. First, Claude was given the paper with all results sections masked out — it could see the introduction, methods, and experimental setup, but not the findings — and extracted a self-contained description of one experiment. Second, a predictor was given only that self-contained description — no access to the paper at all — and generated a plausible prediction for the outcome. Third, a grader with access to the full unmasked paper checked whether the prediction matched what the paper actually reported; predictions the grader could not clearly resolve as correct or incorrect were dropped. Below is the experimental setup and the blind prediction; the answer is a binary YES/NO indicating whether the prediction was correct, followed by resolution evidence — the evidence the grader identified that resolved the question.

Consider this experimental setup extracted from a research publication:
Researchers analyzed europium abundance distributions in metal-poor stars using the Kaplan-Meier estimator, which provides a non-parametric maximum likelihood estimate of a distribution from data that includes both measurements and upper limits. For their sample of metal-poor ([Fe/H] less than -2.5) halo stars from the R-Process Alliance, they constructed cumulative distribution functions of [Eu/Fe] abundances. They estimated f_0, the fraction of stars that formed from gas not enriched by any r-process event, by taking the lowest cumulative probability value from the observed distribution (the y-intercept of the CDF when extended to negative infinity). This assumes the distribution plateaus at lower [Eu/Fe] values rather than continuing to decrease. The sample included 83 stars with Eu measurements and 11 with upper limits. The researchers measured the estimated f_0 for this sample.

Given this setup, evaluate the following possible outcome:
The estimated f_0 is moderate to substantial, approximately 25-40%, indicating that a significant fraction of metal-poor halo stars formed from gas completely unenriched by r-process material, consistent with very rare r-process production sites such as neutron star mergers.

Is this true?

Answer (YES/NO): NO